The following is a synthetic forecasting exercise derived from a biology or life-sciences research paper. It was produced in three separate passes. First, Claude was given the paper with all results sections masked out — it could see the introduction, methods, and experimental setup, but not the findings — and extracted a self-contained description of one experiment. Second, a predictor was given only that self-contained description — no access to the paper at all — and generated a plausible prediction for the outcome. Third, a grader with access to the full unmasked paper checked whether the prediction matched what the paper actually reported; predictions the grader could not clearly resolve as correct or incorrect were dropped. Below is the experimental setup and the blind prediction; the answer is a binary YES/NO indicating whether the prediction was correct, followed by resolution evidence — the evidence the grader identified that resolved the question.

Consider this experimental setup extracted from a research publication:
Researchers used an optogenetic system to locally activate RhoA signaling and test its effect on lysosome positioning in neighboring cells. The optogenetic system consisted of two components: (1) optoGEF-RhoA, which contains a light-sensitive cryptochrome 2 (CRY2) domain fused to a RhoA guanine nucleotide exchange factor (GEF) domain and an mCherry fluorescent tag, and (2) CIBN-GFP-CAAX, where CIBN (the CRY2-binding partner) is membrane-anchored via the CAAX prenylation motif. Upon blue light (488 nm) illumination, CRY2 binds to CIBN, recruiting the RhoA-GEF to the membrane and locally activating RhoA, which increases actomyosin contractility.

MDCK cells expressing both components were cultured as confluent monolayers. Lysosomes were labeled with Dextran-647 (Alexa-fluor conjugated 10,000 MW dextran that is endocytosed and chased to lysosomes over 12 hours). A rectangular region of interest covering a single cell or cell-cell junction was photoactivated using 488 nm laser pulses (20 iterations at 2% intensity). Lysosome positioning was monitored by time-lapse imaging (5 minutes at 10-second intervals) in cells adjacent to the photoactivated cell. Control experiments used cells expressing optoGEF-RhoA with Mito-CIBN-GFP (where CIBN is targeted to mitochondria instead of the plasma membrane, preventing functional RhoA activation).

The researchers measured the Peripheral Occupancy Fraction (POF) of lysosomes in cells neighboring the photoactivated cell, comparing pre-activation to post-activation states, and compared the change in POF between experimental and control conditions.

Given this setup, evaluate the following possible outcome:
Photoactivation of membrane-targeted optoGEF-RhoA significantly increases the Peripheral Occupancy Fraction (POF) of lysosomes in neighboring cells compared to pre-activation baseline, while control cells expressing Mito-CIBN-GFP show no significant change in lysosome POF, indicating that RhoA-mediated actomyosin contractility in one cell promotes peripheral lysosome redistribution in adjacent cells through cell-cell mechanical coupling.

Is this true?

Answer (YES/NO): YES